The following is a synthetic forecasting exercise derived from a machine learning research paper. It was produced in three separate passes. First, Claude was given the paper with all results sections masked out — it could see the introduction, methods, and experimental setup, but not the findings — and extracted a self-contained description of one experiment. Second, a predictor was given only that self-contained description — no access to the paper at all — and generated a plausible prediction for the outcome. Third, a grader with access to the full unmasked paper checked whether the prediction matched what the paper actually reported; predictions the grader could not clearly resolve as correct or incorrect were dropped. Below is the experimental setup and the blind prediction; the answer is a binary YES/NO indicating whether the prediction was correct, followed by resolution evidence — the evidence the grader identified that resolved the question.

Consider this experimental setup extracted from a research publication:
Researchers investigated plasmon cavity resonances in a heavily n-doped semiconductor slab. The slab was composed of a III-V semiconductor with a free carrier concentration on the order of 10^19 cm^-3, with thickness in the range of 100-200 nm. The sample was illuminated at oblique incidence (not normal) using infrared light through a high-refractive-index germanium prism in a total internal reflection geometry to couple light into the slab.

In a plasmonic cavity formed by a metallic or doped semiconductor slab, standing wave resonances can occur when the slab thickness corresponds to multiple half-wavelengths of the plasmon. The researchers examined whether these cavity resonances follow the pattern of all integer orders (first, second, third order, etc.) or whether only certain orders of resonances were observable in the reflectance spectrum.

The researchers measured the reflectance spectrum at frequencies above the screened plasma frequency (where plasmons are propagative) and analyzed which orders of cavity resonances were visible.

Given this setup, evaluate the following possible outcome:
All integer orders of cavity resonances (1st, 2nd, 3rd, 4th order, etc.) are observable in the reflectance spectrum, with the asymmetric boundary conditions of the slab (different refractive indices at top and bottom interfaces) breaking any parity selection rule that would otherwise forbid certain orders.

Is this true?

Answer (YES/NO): NO